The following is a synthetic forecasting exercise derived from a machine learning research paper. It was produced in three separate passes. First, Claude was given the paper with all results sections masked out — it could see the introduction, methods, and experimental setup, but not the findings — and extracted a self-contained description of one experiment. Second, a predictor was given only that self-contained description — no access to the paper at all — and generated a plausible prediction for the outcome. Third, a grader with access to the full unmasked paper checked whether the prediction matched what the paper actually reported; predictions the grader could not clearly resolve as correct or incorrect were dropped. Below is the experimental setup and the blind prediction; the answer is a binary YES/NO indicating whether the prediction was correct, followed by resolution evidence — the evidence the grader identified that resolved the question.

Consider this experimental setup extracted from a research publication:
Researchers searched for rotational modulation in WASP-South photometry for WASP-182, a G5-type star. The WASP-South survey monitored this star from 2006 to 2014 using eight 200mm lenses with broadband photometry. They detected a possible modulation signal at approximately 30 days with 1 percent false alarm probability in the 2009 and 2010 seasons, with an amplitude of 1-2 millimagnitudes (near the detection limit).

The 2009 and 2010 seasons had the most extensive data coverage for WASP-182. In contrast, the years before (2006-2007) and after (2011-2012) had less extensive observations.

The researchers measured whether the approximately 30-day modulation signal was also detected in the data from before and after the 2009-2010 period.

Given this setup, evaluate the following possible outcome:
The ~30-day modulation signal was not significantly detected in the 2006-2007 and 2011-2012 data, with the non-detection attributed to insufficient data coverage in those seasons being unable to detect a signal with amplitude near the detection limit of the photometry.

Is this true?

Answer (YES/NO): YES